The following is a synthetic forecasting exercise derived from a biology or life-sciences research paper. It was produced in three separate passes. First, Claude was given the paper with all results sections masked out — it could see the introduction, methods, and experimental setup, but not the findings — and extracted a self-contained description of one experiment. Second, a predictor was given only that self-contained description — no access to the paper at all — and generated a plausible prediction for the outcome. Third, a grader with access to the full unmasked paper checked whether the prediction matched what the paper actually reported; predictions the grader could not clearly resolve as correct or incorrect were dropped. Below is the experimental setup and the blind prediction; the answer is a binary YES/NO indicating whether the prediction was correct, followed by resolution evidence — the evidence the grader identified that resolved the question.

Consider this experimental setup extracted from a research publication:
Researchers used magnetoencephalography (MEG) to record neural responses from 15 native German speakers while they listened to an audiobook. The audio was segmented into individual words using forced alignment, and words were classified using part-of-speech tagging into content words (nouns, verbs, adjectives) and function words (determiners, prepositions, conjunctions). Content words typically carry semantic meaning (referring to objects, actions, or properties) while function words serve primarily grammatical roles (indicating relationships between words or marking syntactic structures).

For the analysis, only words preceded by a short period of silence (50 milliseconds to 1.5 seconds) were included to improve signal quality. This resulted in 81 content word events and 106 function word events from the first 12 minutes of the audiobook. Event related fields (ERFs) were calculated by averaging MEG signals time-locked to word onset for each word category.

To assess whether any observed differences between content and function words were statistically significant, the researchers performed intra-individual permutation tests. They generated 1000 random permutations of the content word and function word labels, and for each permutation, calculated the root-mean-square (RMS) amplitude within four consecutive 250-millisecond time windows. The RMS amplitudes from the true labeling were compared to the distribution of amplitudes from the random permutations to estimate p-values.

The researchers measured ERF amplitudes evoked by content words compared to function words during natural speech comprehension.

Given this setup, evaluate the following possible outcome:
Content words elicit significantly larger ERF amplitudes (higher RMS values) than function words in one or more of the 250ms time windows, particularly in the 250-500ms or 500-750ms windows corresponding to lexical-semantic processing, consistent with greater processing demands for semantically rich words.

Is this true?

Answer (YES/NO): NO